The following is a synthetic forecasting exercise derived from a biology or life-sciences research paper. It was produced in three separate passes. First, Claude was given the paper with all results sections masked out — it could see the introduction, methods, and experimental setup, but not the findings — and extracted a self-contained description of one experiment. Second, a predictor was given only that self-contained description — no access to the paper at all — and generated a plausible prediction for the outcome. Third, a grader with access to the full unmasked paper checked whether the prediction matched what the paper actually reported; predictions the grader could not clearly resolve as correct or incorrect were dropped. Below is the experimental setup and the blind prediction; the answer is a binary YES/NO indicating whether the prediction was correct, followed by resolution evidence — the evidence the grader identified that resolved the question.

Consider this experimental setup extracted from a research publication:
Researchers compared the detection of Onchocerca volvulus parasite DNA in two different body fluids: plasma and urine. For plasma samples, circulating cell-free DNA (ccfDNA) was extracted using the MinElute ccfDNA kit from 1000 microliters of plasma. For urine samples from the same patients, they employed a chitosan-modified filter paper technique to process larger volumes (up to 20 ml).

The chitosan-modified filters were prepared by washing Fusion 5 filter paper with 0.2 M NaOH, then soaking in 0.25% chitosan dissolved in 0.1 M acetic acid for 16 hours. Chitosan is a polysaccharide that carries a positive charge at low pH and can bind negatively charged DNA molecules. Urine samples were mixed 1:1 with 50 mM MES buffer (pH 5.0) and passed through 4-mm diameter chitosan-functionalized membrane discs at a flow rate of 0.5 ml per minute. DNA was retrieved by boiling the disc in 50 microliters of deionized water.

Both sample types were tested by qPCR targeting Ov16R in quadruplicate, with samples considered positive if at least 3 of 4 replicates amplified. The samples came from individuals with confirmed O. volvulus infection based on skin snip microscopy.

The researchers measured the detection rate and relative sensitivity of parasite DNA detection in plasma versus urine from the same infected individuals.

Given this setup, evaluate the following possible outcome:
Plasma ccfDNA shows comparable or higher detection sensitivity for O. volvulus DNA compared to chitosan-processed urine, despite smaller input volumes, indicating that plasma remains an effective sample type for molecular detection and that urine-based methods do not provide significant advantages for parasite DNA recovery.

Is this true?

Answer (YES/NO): NO